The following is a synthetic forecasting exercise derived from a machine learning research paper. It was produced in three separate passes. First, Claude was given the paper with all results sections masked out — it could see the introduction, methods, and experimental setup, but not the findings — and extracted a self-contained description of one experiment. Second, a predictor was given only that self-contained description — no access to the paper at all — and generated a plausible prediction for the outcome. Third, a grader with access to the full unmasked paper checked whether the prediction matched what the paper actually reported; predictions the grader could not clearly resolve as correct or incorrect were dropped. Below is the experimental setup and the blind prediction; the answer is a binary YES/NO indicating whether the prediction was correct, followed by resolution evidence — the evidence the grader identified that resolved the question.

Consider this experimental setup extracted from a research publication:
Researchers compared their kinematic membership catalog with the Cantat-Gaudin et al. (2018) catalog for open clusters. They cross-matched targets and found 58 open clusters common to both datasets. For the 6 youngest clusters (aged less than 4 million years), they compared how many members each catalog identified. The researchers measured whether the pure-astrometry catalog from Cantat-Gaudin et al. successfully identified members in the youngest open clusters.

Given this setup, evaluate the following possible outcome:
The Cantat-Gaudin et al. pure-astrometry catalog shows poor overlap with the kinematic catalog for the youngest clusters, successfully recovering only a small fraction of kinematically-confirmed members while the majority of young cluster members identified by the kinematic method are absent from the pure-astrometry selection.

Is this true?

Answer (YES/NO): YES